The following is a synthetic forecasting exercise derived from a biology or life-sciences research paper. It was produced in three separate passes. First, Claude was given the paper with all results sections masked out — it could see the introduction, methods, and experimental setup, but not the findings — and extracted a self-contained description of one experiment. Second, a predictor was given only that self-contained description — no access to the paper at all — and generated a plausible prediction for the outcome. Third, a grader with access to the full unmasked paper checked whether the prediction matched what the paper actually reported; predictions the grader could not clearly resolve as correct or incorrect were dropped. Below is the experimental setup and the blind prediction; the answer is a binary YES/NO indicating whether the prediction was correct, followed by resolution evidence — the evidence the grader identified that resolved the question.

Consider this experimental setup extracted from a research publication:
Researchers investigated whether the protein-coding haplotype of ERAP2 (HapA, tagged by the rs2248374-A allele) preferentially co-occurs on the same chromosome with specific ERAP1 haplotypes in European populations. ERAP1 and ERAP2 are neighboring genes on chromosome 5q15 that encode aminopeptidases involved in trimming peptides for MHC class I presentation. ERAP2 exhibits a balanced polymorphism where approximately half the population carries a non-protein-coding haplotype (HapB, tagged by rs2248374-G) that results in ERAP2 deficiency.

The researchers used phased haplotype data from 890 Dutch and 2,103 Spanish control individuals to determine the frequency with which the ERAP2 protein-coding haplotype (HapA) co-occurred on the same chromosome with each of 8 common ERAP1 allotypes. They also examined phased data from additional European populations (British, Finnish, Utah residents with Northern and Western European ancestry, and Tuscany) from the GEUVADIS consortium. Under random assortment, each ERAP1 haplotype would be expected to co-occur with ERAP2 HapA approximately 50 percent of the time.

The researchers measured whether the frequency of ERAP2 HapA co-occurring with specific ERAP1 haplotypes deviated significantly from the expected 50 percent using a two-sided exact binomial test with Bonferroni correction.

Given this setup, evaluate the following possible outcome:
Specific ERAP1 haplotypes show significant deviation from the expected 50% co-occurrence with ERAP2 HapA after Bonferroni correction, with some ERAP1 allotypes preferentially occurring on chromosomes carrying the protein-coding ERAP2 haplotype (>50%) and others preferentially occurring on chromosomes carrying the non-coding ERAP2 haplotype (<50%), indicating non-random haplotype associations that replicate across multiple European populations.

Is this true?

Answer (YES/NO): YES